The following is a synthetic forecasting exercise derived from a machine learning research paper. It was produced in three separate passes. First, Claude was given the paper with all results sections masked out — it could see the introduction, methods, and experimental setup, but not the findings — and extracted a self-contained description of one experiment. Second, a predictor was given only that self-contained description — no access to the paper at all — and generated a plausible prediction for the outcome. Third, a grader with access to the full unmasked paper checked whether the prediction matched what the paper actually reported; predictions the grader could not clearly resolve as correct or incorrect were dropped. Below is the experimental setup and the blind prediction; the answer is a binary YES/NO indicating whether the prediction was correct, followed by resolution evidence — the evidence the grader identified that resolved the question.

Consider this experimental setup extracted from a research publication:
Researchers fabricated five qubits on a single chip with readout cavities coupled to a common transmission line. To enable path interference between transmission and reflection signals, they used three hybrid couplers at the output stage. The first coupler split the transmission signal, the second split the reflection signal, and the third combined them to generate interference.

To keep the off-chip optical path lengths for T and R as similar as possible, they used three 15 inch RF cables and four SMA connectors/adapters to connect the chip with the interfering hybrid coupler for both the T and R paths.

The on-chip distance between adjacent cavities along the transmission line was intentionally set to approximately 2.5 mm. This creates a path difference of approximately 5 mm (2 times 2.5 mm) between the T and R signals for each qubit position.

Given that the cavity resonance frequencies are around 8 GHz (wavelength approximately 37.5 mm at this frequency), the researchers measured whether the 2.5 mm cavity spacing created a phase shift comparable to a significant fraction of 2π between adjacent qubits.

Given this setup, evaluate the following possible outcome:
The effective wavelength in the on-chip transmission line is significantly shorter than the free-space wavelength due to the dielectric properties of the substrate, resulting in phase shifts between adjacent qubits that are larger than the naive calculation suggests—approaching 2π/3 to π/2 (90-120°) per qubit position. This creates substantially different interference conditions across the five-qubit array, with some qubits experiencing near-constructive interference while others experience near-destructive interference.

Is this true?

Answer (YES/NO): NO